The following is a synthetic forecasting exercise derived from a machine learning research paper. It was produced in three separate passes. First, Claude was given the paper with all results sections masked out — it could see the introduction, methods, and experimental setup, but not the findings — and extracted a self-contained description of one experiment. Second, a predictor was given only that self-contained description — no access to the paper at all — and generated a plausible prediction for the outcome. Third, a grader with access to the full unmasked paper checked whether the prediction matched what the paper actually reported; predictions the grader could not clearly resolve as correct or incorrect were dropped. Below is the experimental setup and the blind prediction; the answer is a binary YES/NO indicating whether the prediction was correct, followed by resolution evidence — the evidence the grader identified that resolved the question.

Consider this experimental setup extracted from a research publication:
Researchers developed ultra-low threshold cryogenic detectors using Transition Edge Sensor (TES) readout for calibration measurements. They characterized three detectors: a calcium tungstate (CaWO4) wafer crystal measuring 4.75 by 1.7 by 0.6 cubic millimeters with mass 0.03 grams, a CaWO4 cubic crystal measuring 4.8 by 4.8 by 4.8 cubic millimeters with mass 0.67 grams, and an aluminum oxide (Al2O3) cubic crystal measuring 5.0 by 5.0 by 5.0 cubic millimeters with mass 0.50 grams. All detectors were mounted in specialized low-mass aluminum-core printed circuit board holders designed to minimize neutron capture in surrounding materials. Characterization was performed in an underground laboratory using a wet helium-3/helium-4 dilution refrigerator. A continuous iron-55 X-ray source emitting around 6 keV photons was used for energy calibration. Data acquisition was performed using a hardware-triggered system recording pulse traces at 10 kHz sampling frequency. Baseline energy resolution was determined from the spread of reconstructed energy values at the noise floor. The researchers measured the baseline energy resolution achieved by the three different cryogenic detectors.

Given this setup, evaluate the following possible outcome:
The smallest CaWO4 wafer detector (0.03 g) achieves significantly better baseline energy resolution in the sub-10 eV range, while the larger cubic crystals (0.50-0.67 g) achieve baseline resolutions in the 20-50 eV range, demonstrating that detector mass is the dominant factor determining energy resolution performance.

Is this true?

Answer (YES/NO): NO